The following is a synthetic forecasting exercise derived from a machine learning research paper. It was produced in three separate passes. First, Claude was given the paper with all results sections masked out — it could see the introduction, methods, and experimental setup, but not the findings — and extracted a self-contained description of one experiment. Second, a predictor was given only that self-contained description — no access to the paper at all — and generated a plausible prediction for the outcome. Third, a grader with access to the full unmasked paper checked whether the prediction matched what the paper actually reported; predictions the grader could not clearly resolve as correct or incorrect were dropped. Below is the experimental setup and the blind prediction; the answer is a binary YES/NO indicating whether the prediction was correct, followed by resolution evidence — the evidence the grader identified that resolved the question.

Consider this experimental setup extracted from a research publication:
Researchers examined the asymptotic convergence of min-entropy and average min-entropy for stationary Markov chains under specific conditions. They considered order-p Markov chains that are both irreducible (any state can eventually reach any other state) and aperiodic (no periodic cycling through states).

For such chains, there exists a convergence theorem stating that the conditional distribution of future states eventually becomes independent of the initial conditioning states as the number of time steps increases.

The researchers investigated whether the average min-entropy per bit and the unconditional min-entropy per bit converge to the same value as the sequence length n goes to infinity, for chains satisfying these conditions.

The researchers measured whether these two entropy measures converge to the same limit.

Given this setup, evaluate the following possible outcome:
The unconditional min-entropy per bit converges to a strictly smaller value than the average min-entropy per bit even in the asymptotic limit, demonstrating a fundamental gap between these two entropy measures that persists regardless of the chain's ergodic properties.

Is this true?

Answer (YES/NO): NO